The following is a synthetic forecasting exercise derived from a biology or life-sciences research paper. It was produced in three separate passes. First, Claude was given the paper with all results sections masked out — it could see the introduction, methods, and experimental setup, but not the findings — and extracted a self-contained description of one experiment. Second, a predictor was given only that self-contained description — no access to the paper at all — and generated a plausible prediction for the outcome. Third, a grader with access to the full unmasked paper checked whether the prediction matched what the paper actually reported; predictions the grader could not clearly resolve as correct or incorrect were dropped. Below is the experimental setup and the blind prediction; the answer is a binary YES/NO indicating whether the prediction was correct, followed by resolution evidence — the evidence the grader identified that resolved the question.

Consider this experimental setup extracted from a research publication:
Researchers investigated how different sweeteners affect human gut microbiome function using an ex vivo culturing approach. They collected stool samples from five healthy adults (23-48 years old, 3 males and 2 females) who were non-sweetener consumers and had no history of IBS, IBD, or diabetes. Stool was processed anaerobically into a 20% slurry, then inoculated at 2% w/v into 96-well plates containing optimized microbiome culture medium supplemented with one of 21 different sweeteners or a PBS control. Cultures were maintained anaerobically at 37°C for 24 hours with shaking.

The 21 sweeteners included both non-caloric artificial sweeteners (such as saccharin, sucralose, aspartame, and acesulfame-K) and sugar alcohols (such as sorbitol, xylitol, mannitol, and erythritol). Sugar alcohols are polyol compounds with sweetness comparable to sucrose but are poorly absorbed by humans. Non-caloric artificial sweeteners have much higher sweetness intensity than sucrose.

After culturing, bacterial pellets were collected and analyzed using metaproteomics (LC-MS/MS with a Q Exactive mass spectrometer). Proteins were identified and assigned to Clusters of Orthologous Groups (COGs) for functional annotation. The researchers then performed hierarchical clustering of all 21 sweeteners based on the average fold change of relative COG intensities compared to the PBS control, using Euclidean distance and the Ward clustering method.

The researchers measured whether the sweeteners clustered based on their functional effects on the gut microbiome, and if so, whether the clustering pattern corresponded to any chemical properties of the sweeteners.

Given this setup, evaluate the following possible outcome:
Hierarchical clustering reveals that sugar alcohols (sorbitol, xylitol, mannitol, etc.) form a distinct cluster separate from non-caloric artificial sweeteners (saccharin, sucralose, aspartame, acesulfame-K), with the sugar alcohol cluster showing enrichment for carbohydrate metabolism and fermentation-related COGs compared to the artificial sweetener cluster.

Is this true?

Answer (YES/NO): NO